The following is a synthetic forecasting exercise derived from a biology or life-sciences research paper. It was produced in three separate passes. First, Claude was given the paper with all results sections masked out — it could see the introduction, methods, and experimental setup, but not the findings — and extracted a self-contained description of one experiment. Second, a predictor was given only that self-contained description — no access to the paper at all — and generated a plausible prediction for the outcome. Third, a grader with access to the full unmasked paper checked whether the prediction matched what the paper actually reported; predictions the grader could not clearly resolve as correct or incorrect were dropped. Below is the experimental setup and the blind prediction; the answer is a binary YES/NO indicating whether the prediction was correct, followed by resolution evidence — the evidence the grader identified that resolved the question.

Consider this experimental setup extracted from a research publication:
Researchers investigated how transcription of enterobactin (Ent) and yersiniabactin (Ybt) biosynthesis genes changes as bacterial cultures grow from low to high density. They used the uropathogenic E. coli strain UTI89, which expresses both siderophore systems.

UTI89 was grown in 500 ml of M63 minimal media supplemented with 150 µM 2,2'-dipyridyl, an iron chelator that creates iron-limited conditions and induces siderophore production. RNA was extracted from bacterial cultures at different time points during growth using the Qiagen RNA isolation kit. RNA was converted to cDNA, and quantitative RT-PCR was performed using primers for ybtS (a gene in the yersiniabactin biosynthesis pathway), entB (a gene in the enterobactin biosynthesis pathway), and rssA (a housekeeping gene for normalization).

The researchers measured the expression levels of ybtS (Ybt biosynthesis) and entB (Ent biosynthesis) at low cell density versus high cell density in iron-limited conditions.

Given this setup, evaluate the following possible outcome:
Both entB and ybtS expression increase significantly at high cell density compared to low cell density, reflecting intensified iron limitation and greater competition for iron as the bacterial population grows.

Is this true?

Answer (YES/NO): NO